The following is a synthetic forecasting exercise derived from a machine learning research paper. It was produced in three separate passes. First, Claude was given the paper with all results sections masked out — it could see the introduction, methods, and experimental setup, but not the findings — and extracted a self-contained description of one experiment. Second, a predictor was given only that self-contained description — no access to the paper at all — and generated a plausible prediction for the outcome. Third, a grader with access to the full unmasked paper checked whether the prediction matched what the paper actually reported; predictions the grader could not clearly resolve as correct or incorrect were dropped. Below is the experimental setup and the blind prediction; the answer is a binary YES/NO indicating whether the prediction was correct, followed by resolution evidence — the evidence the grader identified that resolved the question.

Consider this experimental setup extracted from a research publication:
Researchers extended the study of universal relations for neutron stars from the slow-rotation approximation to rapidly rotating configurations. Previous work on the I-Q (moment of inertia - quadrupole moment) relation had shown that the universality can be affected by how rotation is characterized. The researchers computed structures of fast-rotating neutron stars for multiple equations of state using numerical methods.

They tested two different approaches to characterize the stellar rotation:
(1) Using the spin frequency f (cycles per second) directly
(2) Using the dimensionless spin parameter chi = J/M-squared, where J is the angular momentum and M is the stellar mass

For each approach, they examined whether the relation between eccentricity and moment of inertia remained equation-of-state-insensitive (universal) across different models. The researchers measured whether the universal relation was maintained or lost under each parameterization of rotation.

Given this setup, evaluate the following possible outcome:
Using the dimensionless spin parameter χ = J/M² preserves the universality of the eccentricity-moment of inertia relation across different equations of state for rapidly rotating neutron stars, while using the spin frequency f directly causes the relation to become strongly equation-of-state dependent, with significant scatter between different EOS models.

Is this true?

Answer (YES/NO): YES